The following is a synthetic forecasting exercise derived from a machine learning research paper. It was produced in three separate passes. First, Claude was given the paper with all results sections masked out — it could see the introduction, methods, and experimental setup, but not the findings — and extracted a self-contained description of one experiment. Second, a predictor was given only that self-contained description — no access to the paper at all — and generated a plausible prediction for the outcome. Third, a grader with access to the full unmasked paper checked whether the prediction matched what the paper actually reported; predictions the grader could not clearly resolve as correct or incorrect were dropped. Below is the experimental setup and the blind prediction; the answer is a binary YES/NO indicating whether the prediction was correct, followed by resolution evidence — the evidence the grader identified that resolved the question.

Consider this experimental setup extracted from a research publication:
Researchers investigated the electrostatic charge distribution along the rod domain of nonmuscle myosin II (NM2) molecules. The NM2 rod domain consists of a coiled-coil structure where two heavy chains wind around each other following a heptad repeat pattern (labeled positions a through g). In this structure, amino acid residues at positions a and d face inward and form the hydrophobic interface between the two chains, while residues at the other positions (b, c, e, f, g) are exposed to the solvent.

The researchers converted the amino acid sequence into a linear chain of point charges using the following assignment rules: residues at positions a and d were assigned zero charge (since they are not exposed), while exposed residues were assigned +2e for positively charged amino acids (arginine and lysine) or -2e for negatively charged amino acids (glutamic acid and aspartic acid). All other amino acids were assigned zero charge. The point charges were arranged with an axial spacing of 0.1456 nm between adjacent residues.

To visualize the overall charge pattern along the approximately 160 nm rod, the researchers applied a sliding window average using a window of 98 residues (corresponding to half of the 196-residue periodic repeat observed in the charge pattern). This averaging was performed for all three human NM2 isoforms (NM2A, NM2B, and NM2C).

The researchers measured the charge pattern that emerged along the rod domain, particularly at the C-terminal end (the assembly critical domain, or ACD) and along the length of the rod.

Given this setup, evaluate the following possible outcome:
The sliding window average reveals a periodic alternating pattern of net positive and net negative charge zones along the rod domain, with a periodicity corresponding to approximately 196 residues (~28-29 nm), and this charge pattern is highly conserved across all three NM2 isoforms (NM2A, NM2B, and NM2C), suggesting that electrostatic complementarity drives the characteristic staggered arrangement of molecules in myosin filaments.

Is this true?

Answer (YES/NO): NO